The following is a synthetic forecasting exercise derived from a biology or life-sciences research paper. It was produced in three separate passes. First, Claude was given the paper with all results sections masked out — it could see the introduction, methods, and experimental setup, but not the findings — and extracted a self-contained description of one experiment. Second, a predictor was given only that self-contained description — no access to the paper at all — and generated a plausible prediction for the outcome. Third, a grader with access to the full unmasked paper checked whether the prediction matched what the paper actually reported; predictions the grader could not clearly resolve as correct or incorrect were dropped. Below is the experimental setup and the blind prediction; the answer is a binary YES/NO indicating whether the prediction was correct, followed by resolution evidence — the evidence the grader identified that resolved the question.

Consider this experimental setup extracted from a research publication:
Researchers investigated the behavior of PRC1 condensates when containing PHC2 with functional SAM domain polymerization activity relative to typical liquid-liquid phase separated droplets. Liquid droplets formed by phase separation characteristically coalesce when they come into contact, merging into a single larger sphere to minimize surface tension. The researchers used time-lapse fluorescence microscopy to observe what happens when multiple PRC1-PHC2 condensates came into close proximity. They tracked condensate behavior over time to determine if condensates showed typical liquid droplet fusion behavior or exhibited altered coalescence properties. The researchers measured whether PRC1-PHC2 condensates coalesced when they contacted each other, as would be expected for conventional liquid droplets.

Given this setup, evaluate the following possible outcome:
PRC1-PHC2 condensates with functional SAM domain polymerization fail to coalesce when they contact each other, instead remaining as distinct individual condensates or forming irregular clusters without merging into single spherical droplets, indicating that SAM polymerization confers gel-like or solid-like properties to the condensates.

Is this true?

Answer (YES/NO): YES